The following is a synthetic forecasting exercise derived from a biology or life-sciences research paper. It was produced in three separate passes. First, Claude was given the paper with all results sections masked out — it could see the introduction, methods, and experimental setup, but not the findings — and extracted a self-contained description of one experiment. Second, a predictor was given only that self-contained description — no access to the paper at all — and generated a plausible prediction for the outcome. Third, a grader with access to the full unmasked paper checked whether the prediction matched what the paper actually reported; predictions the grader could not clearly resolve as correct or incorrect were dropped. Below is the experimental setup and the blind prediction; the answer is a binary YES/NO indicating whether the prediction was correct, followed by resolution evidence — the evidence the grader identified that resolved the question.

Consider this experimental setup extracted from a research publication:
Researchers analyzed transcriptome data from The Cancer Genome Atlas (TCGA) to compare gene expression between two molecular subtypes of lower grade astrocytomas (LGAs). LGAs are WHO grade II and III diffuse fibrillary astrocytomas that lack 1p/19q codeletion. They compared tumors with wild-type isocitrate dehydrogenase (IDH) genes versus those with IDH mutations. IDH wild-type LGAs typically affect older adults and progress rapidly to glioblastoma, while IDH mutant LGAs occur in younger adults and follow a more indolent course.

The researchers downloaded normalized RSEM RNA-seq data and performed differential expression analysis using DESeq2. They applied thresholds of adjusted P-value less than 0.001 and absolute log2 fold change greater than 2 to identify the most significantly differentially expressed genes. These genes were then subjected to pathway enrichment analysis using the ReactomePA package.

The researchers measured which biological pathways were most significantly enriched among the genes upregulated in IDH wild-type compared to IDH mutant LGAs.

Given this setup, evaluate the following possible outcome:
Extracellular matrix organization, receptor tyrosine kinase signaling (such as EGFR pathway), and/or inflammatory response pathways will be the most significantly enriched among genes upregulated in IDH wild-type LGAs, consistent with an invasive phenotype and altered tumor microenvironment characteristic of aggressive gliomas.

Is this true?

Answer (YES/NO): YES